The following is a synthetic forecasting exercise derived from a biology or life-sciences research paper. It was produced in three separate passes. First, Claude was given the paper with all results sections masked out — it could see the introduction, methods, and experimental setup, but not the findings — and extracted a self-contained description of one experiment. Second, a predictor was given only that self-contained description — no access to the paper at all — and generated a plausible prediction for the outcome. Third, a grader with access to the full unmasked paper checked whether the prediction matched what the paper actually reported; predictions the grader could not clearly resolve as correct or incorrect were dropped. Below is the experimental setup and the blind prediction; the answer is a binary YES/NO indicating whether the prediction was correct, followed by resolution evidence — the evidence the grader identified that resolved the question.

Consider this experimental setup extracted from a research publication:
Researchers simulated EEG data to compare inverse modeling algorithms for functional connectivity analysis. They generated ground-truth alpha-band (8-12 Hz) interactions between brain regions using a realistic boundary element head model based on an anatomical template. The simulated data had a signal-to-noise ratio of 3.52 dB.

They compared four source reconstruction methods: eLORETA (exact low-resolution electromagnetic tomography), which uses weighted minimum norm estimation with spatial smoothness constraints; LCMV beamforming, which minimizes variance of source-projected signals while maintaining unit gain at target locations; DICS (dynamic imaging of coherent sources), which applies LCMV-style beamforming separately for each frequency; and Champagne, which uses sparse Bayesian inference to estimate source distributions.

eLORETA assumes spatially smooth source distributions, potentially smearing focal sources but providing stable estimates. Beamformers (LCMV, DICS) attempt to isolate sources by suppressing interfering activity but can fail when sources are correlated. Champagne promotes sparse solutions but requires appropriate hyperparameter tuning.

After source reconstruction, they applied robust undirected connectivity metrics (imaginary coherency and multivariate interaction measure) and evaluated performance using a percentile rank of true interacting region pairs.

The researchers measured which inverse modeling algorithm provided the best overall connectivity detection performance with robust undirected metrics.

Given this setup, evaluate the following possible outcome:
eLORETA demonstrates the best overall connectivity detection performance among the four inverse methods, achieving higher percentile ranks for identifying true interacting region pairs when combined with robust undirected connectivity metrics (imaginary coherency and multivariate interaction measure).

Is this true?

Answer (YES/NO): NO